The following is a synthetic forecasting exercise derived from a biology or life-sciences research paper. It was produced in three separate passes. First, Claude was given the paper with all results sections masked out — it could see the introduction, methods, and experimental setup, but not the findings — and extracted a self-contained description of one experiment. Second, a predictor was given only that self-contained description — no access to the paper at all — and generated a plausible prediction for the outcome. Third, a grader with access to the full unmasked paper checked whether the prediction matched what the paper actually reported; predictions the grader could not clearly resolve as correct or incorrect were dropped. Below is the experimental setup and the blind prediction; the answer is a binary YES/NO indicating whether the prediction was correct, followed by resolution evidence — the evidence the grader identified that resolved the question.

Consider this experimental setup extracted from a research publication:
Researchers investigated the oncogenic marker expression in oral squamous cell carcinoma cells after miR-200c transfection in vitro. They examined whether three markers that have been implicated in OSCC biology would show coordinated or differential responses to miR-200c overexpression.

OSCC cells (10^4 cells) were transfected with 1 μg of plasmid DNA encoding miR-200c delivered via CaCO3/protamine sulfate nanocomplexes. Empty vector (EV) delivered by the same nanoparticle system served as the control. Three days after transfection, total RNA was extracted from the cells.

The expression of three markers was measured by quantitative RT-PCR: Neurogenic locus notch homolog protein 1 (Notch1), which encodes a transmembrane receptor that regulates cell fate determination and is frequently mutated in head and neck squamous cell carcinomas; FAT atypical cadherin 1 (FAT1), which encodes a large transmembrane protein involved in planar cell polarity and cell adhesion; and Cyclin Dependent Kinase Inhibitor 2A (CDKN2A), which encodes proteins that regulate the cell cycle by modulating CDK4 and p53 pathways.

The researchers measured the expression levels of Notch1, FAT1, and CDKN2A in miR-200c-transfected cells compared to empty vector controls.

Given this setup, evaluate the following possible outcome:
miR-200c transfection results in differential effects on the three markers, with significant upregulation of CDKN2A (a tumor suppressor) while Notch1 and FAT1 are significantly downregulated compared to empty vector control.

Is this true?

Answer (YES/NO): NO